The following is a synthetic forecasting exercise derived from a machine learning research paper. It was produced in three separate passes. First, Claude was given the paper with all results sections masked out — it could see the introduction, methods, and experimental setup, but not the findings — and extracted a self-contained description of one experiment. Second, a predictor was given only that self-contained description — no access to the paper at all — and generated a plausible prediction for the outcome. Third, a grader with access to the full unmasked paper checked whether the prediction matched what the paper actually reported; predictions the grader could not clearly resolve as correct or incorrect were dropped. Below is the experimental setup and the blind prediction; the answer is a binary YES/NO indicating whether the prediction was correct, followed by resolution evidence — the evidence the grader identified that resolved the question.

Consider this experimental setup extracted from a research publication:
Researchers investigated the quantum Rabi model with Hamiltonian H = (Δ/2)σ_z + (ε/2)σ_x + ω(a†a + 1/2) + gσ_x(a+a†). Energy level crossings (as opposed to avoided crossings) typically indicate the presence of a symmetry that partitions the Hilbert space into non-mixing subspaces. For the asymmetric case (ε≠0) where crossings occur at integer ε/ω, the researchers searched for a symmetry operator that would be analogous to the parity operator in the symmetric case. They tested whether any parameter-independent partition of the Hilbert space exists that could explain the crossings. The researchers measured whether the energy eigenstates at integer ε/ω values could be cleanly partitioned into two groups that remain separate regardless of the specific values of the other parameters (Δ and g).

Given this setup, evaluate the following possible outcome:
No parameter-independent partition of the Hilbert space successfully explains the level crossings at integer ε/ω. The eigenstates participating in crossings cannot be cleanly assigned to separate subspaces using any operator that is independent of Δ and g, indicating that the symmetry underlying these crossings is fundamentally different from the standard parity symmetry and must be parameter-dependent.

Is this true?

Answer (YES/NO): YES